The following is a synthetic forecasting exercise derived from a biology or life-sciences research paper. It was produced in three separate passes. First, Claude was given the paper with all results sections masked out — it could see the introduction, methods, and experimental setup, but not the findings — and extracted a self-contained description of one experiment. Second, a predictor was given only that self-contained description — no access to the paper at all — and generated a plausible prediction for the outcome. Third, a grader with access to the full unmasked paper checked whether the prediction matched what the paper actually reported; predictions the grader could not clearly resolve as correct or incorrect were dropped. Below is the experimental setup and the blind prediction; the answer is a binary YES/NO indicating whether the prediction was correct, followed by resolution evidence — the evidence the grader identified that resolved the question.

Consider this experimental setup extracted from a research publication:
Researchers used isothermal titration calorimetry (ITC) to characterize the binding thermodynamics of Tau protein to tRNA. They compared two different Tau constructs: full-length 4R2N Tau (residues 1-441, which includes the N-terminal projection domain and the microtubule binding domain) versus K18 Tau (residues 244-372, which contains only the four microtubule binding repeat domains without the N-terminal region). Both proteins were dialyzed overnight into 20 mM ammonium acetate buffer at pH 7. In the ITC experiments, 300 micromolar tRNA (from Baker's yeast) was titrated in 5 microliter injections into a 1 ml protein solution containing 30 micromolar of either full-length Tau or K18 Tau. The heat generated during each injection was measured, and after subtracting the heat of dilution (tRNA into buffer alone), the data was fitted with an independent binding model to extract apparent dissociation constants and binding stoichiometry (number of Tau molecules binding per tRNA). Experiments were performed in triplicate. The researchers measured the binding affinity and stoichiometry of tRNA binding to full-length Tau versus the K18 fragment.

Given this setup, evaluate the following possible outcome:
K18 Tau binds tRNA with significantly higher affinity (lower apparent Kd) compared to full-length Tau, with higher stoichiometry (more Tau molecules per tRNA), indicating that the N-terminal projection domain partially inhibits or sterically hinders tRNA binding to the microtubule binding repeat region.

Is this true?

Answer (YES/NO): NO